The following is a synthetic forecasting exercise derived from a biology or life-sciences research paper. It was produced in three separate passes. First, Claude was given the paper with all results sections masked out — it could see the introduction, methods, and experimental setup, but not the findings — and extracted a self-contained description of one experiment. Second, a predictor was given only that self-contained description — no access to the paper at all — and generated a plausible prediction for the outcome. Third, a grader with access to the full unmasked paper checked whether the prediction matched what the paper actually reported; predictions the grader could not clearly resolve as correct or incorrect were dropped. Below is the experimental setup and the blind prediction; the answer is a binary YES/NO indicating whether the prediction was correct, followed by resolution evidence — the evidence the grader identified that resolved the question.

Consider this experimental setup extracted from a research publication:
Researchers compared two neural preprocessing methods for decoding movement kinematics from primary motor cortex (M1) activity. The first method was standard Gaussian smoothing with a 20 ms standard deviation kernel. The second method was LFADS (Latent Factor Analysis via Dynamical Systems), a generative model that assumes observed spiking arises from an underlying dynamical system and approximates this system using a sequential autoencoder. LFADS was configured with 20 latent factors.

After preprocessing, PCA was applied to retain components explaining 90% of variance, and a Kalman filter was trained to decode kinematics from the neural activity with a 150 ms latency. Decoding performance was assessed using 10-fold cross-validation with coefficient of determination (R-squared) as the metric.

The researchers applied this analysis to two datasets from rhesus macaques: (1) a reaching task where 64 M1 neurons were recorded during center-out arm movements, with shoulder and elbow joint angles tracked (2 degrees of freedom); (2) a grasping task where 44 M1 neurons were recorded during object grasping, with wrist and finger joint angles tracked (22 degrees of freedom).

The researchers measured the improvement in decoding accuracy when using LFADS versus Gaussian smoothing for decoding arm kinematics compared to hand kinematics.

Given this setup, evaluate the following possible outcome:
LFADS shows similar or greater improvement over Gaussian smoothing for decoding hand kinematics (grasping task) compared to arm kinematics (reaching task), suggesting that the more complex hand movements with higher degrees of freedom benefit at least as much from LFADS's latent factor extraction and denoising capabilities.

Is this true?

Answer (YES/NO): NO